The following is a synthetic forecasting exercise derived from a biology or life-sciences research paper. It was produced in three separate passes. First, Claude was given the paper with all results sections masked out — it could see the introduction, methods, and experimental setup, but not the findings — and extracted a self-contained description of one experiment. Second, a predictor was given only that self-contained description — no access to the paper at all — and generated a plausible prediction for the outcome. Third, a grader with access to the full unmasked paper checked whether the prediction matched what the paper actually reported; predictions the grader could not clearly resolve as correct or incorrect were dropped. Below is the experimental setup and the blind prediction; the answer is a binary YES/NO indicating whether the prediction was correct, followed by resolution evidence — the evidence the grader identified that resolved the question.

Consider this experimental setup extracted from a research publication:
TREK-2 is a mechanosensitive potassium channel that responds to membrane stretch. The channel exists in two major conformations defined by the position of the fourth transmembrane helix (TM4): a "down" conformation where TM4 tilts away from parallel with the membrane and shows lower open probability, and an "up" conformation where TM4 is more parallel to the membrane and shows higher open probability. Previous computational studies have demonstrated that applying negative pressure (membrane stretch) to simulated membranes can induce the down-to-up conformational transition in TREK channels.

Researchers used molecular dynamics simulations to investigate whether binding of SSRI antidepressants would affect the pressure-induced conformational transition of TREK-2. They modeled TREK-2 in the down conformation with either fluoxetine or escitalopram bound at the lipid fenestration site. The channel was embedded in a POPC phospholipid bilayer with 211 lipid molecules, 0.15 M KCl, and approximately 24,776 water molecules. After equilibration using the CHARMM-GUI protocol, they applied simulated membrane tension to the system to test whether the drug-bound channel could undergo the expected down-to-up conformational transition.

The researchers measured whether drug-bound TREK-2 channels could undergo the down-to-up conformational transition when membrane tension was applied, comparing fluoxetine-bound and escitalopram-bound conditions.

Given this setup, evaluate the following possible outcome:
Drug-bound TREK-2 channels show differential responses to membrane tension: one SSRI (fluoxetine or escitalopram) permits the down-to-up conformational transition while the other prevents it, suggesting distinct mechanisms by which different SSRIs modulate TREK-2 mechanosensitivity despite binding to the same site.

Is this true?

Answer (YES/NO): NO